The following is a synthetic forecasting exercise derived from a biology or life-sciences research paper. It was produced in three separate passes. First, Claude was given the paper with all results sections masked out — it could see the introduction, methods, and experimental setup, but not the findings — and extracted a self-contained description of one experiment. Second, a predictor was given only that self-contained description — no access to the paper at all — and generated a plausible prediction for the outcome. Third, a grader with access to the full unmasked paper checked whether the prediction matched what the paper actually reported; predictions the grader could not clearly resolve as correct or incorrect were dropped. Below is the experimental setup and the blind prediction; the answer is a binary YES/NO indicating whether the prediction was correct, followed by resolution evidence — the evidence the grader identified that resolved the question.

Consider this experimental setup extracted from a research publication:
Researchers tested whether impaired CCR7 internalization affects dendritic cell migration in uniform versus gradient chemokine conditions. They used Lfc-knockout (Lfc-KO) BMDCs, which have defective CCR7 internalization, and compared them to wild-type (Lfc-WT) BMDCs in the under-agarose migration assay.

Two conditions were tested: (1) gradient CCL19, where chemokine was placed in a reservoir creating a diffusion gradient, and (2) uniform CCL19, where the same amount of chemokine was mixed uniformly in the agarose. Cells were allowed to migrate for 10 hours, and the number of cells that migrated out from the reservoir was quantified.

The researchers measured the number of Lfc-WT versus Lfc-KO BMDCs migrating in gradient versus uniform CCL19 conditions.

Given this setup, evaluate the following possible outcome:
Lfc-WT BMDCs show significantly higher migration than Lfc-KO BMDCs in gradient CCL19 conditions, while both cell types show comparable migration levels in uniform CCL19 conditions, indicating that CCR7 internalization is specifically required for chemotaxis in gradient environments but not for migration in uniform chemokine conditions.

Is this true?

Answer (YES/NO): NO